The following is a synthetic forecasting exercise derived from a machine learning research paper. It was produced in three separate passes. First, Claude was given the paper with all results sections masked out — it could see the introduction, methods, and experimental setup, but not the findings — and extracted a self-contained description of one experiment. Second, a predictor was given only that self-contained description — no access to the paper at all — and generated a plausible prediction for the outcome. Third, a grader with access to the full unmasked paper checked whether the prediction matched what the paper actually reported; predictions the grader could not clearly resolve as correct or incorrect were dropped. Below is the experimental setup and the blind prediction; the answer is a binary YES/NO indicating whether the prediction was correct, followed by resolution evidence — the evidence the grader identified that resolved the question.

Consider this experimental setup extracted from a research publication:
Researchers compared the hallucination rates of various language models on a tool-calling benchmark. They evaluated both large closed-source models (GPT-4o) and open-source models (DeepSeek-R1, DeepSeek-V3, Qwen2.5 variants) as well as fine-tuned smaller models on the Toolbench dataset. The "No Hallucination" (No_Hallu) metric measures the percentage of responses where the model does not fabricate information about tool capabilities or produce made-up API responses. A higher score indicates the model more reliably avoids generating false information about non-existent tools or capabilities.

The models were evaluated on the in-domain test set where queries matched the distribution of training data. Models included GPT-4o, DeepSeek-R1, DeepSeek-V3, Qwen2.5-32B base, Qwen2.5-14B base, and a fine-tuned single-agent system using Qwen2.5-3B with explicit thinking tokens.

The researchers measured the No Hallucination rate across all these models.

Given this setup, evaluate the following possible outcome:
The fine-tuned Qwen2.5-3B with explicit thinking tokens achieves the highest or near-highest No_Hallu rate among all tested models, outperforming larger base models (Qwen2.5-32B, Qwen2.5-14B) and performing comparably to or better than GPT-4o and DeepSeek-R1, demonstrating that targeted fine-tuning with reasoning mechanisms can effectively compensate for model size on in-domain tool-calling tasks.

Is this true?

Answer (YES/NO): NO